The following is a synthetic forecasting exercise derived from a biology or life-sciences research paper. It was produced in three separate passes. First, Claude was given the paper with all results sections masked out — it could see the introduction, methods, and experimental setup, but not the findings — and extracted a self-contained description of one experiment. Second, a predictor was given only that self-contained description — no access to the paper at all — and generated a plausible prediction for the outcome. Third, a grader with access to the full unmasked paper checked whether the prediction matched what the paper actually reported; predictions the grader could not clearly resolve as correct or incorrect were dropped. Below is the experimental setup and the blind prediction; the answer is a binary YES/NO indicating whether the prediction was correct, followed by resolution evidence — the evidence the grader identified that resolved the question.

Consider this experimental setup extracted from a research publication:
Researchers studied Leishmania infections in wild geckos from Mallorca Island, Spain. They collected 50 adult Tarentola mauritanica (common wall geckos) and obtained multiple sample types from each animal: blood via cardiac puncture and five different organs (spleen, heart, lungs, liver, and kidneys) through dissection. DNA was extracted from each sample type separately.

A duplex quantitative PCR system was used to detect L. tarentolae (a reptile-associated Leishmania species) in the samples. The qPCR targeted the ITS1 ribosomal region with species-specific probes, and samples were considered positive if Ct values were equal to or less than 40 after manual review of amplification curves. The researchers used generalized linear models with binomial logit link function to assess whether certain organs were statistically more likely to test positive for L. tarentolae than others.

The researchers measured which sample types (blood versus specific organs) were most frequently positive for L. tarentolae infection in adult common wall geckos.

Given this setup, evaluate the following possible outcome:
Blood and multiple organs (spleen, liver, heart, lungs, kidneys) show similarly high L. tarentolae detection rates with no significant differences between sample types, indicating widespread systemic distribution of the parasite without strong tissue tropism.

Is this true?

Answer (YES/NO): NO